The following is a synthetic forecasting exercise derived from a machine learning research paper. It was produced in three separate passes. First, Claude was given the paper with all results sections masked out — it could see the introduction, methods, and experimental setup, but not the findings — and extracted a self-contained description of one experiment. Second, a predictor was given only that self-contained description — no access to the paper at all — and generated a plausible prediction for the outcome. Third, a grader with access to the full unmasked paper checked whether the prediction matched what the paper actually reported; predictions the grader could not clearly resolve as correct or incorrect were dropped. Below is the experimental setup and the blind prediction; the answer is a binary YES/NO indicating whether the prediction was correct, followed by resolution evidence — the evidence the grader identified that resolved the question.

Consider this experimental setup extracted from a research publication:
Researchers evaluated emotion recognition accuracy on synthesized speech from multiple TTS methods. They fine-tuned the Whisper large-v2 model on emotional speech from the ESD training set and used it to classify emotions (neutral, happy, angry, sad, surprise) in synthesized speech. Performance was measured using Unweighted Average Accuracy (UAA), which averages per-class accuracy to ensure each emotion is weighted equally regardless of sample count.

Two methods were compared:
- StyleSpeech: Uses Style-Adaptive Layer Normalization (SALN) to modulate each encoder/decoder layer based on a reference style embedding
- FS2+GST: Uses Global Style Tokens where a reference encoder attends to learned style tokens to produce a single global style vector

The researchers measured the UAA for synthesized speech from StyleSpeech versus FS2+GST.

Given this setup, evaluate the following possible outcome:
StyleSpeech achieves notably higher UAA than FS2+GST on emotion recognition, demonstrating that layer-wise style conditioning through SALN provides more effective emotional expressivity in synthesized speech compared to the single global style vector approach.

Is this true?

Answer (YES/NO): YES